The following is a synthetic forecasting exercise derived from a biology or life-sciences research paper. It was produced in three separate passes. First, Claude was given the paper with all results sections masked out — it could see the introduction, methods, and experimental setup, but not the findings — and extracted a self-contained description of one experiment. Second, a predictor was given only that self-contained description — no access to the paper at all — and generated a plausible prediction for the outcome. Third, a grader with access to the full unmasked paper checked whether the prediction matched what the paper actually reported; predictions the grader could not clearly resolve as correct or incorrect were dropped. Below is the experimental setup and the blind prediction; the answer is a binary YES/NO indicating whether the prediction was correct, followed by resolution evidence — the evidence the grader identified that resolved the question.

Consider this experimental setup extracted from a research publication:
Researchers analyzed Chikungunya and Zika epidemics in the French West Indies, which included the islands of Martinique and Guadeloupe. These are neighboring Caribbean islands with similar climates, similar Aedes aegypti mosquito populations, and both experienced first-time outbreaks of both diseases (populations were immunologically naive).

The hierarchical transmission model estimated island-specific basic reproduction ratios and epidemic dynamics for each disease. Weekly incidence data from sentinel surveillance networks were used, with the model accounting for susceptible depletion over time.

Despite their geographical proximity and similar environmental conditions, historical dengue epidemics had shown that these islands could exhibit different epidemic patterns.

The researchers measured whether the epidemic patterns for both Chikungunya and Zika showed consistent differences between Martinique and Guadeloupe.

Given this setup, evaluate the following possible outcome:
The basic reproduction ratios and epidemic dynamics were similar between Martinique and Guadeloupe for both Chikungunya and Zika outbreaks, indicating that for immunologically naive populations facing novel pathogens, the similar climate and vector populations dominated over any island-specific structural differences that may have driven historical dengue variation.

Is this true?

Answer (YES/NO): NO